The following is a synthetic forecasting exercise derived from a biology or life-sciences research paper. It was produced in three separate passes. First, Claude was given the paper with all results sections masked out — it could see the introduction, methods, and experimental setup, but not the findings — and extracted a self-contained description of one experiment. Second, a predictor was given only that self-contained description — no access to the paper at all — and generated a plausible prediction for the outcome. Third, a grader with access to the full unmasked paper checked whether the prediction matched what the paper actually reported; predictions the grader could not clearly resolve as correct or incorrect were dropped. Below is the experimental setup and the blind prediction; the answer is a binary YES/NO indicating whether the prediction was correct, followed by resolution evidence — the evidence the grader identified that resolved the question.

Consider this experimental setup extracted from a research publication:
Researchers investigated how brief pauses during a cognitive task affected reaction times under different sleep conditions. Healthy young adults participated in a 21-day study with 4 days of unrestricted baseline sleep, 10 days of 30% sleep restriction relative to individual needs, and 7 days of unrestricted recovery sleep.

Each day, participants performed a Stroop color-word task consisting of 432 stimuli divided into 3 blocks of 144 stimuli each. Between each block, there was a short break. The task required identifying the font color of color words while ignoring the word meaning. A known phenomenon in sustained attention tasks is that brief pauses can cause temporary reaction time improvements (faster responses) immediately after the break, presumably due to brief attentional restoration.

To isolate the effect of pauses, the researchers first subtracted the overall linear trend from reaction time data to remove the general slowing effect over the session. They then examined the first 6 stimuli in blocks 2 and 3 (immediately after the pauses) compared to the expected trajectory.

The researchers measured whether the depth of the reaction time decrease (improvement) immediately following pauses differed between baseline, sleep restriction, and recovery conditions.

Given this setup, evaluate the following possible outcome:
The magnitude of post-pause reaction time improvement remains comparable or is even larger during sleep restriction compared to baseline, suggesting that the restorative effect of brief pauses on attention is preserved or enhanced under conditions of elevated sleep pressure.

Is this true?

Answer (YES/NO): YES